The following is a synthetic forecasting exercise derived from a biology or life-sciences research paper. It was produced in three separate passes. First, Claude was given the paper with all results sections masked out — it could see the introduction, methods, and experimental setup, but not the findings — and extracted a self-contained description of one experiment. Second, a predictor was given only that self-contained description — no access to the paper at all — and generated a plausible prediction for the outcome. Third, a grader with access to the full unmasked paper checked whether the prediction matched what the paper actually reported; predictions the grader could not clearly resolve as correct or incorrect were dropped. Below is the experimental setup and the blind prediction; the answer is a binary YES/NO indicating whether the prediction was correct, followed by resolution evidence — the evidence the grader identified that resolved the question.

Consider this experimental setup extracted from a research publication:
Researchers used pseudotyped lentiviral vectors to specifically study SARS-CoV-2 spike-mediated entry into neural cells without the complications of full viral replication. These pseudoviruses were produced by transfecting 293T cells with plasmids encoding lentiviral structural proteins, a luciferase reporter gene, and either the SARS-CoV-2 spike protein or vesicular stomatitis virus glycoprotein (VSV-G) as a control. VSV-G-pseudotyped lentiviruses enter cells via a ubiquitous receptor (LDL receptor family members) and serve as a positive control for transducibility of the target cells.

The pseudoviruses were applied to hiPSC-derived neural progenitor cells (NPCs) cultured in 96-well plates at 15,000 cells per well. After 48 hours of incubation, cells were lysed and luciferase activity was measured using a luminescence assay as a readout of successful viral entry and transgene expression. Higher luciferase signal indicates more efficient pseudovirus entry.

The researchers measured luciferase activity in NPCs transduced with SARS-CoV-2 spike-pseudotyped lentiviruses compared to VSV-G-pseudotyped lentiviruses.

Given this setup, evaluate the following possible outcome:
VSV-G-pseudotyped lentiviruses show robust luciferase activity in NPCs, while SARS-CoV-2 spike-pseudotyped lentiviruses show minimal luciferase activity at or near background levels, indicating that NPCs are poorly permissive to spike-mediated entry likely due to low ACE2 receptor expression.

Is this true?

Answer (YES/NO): YES